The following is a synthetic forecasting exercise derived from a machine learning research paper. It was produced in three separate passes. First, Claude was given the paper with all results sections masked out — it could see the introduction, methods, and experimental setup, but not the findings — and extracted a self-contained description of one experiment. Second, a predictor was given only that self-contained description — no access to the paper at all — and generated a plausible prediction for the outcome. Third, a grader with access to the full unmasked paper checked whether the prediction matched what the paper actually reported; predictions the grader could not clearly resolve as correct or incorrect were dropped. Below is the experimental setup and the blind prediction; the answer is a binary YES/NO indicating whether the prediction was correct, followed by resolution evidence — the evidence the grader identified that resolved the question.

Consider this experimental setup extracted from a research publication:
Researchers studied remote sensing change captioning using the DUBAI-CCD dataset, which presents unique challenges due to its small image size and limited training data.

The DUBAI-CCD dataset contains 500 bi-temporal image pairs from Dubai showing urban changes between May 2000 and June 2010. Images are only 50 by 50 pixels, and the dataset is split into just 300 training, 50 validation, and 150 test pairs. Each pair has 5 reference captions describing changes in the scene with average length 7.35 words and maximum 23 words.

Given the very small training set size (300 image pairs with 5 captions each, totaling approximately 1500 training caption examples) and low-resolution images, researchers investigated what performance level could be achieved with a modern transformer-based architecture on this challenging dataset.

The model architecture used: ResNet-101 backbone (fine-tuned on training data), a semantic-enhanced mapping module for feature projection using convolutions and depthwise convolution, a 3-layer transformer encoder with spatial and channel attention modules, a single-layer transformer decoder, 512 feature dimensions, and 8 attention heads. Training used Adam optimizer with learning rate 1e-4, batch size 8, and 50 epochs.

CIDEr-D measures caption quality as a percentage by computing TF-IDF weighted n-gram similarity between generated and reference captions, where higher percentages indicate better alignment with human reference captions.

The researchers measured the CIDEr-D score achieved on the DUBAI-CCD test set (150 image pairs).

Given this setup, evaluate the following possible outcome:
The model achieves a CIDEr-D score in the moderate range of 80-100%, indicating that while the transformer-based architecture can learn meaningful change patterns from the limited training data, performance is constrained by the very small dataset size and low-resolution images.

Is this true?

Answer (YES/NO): YES